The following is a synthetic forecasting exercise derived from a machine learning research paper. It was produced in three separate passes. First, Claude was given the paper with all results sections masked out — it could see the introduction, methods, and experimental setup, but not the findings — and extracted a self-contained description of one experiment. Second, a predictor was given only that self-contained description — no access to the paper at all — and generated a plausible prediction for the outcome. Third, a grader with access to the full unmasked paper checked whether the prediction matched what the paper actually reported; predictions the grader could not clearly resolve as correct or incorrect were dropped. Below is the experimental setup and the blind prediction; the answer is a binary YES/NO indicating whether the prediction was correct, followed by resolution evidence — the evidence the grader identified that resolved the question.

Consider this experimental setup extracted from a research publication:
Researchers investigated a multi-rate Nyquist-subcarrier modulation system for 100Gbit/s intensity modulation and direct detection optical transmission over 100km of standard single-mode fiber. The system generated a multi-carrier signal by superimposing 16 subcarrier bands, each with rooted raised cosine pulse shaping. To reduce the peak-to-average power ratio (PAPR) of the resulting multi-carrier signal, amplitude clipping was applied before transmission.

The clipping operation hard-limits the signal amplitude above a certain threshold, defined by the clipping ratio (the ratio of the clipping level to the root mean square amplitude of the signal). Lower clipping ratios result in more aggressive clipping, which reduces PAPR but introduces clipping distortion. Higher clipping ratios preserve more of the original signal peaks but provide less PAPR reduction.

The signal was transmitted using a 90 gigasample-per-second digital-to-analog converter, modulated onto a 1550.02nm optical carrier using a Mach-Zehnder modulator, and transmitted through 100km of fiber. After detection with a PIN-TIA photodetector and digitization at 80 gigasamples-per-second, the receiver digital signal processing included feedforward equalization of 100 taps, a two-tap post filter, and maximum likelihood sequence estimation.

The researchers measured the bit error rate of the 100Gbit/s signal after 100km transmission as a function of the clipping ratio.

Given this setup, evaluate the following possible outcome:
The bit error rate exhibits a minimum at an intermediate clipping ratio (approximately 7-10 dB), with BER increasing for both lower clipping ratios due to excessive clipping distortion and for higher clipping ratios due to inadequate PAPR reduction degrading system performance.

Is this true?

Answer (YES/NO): YES